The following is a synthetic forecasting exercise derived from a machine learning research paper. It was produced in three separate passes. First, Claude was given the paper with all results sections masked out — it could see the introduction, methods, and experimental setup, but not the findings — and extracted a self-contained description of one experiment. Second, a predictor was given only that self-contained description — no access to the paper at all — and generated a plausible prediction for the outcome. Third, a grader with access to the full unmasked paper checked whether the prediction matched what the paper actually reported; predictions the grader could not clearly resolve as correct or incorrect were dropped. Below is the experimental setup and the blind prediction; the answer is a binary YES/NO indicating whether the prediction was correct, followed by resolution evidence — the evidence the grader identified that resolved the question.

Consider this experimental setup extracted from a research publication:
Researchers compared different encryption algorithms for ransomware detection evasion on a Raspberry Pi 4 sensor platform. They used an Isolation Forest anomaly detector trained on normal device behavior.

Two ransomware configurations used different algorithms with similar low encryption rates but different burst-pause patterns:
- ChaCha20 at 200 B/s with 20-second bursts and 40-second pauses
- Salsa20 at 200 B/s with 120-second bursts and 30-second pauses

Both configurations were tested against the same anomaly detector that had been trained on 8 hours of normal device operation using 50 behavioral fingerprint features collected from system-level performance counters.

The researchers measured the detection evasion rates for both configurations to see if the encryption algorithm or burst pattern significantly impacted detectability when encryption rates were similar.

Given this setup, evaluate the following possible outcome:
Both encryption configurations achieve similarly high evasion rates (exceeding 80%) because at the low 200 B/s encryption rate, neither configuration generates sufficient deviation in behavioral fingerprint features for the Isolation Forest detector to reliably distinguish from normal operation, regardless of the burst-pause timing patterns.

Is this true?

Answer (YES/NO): NO